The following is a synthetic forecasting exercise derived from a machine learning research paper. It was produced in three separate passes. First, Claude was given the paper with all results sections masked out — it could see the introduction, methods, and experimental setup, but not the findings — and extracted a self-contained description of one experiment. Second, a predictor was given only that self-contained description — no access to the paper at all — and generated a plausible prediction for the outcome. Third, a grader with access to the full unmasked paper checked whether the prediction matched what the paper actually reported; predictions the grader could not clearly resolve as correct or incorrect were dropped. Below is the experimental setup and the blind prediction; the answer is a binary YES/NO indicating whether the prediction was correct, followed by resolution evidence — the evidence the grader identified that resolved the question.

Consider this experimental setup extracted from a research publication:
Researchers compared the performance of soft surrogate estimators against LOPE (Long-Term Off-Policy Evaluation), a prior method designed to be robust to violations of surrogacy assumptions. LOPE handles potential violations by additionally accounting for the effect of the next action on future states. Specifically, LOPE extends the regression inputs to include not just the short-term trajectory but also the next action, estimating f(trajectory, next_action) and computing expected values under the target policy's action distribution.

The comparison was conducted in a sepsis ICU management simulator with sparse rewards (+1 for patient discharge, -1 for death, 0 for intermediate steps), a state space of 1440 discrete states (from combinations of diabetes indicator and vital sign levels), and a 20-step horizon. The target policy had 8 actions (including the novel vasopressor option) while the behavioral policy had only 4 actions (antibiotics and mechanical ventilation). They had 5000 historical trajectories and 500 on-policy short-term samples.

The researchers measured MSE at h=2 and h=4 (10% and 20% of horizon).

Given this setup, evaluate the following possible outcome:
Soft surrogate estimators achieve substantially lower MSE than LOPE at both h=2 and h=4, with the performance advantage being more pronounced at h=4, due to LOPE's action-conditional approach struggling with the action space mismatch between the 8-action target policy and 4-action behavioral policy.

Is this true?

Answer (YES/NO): NO